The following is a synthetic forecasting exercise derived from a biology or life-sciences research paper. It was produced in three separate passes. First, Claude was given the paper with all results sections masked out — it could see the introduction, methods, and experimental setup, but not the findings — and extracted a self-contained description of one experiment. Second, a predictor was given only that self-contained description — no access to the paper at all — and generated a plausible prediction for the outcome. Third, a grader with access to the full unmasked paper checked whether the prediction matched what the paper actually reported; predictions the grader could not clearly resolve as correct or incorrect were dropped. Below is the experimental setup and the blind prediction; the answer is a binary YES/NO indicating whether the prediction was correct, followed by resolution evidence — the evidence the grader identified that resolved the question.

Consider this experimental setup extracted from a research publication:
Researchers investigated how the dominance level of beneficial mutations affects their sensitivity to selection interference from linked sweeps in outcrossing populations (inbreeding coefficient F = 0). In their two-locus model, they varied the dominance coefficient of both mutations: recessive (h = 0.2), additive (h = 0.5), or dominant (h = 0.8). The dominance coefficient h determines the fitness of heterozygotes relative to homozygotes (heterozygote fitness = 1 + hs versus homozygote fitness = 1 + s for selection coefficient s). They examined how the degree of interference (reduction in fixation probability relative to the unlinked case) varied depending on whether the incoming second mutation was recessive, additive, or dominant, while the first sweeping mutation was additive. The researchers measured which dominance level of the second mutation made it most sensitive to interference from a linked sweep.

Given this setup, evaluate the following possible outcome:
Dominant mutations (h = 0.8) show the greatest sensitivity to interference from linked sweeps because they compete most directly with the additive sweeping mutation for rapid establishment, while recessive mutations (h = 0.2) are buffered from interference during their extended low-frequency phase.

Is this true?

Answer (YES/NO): NO